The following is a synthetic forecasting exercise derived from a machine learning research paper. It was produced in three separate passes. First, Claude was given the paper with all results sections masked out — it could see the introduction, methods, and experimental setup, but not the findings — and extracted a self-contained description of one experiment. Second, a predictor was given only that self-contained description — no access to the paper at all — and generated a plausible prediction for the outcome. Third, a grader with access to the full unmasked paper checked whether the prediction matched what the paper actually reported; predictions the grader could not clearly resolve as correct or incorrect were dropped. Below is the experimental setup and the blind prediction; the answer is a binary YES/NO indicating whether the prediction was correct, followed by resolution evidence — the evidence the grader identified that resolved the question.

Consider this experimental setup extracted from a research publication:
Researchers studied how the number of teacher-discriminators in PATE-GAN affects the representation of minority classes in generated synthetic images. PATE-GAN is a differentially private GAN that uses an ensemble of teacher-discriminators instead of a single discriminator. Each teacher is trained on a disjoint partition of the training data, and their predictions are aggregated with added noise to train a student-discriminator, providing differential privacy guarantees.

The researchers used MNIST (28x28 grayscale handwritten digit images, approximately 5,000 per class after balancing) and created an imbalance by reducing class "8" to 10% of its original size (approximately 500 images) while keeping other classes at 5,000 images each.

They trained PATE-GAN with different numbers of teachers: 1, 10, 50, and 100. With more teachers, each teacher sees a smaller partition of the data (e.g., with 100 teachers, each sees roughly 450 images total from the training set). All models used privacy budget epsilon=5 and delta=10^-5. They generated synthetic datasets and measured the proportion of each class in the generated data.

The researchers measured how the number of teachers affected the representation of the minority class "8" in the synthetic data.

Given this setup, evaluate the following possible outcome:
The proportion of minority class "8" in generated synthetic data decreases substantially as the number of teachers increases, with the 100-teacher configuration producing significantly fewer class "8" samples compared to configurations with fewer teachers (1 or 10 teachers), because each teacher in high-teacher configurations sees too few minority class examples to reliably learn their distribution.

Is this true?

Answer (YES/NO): NO